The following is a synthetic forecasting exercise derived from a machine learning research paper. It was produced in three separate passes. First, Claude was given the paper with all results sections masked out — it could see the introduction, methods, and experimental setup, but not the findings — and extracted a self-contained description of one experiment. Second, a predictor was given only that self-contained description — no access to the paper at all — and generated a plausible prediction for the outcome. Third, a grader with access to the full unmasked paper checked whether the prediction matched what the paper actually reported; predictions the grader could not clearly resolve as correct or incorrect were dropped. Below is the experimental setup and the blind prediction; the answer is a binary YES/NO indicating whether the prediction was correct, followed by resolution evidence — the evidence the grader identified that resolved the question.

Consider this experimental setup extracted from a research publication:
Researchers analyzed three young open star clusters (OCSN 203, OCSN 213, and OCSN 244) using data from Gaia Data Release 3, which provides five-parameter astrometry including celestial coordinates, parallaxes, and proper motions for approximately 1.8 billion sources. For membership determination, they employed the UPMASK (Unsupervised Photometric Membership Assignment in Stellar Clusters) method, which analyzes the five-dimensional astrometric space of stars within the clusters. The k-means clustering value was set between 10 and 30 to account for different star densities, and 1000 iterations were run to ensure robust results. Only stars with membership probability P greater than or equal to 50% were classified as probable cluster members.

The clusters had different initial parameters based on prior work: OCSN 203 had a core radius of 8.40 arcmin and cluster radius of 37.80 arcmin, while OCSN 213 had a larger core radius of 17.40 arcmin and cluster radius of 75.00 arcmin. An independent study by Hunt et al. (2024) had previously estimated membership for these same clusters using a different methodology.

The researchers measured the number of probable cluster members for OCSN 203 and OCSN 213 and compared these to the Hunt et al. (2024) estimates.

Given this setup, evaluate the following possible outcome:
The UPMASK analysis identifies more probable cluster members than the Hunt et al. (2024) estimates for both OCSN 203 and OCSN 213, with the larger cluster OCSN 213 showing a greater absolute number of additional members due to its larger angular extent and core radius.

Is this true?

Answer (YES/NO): NO